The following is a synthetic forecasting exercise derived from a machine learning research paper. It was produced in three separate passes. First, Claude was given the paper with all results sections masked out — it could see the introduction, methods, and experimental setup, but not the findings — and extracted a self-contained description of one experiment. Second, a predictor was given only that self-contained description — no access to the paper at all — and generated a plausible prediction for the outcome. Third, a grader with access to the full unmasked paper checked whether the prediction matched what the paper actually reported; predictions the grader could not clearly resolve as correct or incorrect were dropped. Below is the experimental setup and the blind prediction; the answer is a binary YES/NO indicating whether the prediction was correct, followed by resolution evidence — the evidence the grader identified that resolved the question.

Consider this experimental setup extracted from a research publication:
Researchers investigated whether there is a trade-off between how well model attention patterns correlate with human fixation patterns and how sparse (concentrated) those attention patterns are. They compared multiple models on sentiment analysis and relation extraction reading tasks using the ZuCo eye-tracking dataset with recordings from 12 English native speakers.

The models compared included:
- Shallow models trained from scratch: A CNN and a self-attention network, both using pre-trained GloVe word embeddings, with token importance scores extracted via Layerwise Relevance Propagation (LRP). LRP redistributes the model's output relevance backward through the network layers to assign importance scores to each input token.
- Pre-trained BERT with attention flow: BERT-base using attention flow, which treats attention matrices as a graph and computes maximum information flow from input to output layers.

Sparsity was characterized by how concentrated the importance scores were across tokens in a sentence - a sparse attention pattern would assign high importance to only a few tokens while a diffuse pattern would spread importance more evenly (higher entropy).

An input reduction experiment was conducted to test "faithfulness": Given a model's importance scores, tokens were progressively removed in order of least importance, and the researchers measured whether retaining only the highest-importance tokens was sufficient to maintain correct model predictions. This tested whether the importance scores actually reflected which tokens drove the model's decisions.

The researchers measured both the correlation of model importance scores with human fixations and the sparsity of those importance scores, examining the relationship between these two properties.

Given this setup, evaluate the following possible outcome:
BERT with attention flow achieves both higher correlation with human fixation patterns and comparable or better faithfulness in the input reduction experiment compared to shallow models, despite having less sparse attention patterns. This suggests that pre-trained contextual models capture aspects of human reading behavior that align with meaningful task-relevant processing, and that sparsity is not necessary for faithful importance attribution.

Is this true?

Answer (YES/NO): NO